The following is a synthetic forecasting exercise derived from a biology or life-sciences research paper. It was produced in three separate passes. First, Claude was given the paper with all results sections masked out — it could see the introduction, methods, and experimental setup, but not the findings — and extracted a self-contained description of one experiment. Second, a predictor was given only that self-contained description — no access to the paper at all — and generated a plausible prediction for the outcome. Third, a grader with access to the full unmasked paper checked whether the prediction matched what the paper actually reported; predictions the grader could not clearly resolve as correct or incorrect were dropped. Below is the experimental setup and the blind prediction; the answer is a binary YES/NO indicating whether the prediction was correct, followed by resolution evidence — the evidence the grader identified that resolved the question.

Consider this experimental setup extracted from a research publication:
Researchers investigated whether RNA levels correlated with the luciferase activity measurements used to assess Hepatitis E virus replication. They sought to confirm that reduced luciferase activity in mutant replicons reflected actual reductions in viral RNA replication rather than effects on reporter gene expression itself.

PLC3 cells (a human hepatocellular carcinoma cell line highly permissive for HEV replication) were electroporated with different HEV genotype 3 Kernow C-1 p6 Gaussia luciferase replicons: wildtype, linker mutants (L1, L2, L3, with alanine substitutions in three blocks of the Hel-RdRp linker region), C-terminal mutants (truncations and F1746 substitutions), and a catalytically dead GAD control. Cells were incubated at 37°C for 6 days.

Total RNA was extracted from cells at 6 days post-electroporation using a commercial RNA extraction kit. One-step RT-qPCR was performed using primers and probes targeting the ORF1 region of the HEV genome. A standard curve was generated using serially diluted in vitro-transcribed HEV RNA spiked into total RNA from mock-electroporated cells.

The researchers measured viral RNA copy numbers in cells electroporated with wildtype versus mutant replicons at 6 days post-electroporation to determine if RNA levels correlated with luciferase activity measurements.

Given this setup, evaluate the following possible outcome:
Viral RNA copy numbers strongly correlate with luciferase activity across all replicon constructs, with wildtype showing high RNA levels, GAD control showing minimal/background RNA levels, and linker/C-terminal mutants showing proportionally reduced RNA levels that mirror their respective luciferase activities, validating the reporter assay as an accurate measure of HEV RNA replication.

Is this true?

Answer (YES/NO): NO